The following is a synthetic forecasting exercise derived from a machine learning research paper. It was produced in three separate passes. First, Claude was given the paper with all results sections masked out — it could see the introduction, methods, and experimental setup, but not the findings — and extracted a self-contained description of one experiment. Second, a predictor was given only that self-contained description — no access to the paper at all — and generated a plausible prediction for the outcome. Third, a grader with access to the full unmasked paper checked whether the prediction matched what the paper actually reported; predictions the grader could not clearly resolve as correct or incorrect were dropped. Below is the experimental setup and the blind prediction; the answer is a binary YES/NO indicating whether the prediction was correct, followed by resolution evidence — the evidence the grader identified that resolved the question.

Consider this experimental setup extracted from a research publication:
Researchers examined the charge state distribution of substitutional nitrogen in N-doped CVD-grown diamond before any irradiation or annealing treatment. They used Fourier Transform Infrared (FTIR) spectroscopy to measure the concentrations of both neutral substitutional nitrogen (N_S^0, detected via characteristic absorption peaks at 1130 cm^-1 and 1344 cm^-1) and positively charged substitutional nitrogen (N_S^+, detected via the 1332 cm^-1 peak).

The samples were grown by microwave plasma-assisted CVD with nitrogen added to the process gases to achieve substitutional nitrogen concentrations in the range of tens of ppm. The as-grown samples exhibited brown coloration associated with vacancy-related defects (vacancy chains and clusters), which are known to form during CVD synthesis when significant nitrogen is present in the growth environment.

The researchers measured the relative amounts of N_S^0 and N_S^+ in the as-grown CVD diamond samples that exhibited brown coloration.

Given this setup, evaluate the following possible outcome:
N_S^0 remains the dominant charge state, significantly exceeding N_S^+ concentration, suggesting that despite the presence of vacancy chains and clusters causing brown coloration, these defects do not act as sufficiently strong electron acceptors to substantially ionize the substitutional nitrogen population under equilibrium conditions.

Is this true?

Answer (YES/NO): NO